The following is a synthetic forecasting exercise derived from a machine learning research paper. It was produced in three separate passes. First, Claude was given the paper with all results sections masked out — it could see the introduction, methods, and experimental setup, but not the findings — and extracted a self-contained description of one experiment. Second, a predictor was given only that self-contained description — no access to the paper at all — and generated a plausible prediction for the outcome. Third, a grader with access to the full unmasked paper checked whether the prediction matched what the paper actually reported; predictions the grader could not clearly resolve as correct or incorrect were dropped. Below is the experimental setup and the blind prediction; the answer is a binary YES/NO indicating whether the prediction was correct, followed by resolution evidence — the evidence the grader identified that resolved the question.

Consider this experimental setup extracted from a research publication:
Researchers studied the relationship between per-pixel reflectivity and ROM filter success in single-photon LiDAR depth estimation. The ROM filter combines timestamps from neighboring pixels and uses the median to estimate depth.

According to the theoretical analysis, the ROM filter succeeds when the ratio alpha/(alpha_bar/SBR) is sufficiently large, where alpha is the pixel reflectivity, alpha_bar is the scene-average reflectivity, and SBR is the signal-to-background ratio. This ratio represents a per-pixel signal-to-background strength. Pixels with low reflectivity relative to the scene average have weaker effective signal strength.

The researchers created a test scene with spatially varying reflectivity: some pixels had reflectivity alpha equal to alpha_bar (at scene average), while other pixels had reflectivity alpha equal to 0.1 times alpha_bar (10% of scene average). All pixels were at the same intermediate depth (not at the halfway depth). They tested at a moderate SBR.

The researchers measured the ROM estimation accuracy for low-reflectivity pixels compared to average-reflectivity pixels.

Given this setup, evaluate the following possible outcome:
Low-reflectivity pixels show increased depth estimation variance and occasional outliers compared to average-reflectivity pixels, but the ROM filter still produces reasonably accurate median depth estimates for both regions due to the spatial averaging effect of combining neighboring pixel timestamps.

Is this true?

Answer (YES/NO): NO